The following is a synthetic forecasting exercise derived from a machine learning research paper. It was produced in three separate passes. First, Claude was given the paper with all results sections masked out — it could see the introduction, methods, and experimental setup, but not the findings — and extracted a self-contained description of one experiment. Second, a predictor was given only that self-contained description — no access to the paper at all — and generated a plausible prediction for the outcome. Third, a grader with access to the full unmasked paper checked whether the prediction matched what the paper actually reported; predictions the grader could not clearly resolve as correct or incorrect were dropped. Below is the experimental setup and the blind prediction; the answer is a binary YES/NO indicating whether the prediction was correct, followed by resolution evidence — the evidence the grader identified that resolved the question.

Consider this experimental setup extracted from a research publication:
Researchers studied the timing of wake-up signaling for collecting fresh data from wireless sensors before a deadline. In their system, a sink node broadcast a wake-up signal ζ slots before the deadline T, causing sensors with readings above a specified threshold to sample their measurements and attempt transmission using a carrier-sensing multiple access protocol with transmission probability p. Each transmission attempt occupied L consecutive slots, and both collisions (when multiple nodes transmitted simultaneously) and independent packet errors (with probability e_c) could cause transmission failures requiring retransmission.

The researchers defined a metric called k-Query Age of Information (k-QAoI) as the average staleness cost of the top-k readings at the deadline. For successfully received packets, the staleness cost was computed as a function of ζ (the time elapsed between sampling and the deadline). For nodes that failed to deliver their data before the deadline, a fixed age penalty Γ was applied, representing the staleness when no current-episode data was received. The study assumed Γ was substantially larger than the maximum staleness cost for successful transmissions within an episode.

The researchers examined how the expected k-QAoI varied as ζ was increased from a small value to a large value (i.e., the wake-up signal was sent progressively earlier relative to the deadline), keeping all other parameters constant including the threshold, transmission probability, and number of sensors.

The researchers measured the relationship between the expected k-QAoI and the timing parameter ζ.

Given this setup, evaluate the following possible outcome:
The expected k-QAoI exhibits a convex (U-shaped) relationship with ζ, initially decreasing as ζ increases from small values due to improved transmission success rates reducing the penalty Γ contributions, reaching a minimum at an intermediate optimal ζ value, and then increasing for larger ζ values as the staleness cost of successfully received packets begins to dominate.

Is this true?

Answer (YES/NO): YES